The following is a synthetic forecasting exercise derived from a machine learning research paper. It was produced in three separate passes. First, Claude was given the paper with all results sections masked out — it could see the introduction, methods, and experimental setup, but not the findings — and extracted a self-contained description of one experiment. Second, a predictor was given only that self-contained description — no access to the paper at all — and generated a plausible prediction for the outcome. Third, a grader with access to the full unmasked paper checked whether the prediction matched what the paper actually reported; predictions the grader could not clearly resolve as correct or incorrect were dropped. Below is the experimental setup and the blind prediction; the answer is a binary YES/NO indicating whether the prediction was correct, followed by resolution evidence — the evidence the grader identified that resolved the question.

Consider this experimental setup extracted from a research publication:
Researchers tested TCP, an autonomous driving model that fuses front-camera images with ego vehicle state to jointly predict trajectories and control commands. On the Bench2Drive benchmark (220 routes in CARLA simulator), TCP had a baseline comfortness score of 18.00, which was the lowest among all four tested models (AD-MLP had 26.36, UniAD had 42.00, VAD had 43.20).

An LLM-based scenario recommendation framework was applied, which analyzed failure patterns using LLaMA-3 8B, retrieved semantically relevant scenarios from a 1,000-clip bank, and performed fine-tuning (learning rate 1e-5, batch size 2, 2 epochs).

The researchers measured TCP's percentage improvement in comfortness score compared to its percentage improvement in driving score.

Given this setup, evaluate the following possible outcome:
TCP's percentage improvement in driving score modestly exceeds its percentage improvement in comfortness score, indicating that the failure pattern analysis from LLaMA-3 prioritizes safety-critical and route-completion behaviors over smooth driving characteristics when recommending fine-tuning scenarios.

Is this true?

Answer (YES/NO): NO